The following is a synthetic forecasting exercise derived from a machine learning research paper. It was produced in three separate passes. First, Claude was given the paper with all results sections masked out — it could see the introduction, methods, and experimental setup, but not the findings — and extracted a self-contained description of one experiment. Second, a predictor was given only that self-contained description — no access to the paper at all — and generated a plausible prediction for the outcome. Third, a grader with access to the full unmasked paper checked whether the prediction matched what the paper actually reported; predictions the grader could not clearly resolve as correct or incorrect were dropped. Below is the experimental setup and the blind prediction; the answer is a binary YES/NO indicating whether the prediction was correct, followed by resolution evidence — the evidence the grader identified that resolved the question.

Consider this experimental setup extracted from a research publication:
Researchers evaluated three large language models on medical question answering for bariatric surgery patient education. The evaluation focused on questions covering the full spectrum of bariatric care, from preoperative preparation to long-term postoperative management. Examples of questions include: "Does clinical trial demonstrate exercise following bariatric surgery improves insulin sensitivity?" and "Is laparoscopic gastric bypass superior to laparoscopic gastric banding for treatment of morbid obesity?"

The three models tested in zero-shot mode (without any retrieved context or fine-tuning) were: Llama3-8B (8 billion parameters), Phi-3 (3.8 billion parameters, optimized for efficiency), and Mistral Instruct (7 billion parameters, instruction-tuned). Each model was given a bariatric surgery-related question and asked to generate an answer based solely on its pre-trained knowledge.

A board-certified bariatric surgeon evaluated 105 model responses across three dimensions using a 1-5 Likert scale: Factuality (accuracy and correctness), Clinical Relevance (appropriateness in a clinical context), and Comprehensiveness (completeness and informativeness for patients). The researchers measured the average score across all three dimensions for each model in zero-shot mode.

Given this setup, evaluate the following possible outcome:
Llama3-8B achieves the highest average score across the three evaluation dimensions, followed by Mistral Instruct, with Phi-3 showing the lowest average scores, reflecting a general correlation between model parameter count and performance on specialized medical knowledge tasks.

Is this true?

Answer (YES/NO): NO